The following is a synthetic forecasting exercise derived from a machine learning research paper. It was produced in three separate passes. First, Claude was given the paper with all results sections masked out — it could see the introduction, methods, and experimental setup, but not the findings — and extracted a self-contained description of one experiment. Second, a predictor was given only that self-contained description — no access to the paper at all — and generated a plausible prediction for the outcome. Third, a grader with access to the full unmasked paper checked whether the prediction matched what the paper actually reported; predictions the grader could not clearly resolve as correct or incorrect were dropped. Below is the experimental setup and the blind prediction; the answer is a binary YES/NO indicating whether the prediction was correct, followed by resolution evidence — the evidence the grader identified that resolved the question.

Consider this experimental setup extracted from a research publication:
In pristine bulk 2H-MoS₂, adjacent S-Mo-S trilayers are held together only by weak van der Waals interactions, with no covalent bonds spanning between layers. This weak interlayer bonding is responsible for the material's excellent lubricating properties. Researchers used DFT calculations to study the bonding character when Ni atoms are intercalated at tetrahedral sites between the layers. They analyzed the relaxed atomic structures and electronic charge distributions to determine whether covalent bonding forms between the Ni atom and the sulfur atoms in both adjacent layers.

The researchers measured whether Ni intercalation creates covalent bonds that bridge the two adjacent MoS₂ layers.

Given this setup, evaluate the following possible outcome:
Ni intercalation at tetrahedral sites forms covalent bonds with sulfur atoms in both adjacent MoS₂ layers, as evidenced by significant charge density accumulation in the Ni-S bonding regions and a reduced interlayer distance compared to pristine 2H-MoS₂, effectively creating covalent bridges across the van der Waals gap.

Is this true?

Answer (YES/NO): NO